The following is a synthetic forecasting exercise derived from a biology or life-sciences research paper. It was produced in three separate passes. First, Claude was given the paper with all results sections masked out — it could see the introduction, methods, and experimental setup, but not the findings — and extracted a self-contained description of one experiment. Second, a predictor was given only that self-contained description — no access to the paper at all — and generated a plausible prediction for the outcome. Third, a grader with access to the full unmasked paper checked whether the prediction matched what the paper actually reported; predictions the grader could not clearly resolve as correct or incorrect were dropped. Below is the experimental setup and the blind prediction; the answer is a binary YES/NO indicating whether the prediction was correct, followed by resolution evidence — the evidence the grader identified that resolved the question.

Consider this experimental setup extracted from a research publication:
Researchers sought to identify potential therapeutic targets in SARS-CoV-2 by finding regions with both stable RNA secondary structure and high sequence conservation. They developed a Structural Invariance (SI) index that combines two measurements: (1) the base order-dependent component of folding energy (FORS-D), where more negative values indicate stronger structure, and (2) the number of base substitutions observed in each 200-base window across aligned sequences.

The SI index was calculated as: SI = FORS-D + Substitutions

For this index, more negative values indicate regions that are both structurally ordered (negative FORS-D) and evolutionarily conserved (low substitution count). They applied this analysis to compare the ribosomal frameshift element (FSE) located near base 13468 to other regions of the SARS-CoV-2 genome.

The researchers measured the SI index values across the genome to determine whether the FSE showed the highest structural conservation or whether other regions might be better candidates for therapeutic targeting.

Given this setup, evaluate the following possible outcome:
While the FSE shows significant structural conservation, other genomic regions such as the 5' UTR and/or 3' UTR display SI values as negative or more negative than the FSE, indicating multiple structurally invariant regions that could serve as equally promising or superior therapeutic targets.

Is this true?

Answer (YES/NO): NO